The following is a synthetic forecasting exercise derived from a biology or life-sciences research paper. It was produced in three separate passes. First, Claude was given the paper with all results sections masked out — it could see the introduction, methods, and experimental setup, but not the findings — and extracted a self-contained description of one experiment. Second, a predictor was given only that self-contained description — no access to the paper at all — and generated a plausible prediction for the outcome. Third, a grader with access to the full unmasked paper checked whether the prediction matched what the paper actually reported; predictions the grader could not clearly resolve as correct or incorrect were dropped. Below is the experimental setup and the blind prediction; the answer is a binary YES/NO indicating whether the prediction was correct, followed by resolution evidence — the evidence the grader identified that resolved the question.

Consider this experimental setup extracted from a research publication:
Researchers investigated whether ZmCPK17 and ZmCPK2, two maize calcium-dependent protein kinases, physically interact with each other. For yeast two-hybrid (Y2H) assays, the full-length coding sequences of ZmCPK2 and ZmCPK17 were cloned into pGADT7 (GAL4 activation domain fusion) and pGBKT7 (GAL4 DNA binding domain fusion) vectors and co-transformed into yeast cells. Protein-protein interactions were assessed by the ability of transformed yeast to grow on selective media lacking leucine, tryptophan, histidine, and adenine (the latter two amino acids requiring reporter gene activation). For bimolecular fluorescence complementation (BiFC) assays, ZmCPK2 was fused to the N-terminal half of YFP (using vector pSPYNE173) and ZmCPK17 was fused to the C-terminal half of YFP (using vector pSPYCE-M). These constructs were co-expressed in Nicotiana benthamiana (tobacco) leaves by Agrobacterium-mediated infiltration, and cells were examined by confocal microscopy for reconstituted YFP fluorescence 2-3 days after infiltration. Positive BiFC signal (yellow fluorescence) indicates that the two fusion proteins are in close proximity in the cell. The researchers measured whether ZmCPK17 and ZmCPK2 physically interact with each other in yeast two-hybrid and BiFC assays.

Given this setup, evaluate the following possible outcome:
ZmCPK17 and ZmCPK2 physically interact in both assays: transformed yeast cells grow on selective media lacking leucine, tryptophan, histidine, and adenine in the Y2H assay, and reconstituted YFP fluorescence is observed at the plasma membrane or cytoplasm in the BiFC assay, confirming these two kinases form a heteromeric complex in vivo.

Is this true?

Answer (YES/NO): YES